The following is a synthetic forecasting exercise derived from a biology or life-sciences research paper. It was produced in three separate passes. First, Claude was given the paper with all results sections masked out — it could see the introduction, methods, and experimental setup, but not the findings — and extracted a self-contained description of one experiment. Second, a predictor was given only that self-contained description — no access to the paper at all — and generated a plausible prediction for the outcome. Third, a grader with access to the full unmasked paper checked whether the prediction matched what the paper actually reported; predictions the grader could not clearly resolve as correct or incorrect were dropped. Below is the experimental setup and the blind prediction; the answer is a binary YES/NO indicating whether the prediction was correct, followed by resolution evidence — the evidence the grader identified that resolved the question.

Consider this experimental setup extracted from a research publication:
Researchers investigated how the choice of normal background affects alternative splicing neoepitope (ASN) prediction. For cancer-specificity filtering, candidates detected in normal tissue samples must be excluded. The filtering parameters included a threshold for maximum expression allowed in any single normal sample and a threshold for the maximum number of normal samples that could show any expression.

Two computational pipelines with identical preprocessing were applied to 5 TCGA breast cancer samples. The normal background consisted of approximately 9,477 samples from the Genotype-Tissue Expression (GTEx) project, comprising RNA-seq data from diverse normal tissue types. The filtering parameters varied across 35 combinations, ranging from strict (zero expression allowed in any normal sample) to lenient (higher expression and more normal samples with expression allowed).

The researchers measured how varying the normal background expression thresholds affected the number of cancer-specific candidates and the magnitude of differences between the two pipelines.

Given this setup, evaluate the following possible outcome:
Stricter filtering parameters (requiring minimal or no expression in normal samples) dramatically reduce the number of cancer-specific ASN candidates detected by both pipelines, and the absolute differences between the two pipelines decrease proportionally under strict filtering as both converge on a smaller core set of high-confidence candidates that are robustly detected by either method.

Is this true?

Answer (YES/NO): NO